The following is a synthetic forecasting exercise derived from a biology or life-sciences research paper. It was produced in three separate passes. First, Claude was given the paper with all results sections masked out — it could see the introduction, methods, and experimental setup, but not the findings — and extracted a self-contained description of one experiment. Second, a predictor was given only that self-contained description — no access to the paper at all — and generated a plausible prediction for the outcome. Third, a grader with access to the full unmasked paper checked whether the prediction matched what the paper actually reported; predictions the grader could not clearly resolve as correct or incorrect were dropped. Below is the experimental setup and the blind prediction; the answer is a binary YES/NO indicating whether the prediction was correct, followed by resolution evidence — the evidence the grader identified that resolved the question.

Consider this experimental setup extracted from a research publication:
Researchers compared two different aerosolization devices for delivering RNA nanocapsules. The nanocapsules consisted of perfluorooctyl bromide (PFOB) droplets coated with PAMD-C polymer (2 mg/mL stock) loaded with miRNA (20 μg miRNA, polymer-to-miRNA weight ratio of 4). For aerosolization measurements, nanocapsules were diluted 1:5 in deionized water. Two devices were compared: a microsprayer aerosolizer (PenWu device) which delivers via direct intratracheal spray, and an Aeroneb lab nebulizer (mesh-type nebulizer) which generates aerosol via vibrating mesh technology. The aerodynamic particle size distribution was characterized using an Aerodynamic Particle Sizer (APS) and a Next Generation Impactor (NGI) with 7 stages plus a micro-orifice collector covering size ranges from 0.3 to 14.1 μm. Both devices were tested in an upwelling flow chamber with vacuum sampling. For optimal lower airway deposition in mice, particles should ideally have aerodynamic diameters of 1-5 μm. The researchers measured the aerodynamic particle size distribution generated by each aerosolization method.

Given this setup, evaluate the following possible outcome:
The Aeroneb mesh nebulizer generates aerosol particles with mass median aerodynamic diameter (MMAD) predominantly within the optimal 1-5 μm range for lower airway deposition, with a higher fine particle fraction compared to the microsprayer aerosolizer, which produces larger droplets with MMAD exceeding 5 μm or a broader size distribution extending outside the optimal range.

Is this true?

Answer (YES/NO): NO